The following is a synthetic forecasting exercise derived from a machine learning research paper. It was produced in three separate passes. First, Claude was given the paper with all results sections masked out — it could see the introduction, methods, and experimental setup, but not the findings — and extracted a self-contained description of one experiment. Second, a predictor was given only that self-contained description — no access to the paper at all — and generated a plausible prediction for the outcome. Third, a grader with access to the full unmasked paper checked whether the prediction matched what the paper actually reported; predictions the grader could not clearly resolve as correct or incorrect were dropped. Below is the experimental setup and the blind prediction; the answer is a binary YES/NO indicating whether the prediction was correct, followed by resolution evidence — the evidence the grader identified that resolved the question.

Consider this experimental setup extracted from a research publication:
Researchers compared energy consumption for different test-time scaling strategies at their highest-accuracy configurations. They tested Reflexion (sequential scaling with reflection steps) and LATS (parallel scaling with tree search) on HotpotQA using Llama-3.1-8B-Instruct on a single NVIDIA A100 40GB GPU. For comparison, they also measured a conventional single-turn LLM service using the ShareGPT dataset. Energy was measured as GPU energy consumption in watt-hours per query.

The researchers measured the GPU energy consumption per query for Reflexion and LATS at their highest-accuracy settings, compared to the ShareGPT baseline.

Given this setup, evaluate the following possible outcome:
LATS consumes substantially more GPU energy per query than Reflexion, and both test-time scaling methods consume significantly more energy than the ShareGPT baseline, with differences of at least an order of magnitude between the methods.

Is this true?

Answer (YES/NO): NO